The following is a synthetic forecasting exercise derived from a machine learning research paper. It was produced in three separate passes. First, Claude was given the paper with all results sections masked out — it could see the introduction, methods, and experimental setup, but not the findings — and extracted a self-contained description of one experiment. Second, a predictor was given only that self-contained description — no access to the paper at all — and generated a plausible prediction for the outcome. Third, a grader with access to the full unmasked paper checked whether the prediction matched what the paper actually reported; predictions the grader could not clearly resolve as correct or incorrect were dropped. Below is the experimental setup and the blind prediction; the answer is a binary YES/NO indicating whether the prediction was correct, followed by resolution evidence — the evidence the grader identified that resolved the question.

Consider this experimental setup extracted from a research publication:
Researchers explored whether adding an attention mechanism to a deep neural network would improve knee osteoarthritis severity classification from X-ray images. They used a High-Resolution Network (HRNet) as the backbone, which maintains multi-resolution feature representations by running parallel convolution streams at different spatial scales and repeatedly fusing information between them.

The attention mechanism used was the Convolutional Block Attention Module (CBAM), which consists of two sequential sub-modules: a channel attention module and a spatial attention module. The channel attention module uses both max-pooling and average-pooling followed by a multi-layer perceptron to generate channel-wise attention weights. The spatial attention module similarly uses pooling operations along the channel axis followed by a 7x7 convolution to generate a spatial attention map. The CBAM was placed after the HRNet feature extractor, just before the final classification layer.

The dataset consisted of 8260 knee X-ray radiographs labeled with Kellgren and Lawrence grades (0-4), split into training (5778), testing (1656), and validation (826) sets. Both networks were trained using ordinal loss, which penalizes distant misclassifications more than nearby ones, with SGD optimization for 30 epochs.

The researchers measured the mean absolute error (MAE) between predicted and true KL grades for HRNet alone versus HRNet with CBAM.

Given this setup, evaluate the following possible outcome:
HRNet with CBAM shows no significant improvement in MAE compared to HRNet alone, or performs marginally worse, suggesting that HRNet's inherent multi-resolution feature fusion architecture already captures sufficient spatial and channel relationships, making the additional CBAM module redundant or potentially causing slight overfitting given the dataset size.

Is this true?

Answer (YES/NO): NO